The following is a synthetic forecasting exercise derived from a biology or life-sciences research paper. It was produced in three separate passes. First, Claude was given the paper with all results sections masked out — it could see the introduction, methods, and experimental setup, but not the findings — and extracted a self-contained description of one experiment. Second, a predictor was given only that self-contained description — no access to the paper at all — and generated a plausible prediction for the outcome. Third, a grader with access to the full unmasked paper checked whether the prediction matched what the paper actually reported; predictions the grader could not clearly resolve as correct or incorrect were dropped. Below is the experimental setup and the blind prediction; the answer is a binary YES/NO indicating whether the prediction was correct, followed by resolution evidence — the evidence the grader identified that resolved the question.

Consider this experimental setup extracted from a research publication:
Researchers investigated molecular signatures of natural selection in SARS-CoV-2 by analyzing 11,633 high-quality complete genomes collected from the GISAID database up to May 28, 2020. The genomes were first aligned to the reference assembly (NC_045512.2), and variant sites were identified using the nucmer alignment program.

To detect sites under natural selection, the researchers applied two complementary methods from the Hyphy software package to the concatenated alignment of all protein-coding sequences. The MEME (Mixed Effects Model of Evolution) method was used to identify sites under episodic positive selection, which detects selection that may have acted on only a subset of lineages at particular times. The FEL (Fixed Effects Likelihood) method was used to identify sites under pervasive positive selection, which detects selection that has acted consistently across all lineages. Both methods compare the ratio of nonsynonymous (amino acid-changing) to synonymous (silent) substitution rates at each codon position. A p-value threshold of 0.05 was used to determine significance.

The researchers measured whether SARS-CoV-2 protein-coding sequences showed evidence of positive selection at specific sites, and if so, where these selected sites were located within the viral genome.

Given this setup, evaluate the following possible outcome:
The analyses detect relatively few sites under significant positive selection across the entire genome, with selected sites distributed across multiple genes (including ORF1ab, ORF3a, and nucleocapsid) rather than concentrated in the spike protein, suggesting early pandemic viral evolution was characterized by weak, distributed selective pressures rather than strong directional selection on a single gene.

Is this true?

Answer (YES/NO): NO